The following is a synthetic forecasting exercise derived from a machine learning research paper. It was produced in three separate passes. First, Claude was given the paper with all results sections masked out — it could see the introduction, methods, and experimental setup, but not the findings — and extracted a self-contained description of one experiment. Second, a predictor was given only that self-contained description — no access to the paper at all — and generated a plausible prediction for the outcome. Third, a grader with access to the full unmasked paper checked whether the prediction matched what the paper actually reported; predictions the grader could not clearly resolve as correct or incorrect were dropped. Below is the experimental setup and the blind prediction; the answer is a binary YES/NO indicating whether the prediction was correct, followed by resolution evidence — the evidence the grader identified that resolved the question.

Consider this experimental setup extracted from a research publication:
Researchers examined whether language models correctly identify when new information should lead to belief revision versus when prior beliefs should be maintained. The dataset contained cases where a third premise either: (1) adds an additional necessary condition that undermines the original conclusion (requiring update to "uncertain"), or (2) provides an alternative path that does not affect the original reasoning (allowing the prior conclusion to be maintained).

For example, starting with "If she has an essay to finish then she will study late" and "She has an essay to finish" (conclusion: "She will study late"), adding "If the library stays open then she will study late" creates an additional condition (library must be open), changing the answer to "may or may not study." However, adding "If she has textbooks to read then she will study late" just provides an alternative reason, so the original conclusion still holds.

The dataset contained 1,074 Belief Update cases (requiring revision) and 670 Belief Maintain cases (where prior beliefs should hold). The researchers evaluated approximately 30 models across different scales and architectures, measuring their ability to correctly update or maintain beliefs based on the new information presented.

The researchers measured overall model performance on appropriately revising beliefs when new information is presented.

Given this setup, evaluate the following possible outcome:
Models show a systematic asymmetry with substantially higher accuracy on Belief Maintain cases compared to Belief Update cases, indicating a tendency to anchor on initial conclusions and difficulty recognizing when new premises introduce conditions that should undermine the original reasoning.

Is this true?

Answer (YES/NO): YES